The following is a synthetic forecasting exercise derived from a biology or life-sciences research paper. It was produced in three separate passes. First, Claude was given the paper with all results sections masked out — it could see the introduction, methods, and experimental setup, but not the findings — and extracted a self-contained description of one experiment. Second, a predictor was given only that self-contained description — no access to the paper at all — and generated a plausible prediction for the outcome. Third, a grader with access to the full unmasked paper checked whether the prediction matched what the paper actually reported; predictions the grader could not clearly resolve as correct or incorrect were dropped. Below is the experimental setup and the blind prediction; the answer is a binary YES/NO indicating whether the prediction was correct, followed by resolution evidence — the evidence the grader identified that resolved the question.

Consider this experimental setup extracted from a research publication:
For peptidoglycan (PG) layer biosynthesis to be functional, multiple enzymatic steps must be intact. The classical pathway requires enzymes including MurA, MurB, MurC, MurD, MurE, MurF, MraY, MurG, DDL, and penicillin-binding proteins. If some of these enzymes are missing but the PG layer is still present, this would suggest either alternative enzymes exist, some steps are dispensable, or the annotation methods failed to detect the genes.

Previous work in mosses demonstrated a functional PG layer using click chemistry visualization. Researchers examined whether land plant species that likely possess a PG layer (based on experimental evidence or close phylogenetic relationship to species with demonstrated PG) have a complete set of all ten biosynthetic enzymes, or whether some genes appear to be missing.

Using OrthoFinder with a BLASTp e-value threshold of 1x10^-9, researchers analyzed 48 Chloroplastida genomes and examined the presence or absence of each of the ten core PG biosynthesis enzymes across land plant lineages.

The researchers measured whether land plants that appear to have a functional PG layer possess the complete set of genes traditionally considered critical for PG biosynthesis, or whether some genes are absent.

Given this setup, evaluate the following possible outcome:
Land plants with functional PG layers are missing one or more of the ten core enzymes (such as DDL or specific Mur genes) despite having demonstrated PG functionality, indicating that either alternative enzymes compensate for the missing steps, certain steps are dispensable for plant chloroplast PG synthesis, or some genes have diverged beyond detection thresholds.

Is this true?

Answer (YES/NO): YES